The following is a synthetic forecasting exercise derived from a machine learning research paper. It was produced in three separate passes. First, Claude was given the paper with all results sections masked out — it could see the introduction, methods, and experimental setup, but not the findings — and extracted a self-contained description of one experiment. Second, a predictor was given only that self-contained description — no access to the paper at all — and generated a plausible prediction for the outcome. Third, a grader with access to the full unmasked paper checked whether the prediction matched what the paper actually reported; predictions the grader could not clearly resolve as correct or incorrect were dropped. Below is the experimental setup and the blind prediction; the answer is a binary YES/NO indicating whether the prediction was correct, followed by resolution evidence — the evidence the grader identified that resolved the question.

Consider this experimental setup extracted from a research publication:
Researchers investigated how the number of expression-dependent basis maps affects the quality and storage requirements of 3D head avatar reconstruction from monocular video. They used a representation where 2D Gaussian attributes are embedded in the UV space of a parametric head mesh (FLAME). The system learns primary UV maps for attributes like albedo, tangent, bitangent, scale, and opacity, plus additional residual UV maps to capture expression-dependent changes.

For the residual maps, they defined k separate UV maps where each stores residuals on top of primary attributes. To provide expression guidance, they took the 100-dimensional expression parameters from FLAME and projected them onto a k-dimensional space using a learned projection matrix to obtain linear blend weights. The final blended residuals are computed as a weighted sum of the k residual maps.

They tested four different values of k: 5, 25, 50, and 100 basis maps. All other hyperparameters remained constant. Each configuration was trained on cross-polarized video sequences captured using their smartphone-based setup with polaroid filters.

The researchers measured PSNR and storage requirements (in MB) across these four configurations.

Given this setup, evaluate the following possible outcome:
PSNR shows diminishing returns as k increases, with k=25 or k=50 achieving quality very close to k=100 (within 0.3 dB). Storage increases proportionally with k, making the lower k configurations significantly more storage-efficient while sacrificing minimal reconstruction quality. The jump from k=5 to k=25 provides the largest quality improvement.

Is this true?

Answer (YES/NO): NO